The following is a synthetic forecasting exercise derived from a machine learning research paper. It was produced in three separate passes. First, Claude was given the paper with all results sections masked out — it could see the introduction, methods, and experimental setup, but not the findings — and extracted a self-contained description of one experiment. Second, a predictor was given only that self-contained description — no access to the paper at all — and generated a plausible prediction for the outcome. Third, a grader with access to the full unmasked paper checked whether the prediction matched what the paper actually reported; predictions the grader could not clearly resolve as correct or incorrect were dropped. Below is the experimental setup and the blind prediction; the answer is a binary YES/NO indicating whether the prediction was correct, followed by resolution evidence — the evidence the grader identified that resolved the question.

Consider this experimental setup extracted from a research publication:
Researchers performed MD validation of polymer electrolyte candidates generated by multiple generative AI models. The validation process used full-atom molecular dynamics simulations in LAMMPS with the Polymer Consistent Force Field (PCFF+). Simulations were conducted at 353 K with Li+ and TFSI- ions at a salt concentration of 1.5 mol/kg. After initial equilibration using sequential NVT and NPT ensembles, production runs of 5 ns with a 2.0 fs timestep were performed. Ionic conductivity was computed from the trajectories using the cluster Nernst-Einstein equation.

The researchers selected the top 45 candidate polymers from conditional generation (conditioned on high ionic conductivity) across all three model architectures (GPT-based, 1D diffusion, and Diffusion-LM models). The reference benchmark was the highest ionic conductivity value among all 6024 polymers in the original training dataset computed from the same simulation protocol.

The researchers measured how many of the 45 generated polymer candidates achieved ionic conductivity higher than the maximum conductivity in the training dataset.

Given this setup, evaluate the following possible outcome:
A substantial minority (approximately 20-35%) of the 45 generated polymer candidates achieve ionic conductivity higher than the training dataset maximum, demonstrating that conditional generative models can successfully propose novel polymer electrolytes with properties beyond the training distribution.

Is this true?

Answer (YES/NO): NO